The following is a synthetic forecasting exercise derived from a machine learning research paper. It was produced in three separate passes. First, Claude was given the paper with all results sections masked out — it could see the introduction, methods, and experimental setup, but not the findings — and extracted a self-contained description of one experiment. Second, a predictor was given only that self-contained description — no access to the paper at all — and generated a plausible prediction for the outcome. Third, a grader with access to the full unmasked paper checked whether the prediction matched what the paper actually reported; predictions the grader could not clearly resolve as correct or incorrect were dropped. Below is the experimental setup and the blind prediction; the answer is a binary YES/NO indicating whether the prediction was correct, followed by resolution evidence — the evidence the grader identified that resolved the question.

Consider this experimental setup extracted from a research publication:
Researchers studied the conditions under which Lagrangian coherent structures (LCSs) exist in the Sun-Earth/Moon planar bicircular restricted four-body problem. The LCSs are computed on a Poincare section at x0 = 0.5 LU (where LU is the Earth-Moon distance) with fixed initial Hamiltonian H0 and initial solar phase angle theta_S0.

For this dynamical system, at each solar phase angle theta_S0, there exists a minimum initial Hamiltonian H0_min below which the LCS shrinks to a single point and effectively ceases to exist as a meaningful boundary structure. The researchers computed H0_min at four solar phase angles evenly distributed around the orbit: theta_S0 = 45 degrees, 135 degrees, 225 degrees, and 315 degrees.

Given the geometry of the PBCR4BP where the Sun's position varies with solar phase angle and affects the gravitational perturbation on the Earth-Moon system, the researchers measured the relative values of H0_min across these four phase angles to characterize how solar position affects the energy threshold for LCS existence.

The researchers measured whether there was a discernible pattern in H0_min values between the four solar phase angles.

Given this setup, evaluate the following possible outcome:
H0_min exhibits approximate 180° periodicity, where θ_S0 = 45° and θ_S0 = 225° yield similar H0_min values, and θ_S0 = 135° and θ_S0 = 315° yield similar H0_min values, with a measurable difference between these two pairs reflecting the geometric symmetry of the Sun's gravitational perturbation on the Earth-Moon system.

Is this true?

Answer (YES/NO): YES